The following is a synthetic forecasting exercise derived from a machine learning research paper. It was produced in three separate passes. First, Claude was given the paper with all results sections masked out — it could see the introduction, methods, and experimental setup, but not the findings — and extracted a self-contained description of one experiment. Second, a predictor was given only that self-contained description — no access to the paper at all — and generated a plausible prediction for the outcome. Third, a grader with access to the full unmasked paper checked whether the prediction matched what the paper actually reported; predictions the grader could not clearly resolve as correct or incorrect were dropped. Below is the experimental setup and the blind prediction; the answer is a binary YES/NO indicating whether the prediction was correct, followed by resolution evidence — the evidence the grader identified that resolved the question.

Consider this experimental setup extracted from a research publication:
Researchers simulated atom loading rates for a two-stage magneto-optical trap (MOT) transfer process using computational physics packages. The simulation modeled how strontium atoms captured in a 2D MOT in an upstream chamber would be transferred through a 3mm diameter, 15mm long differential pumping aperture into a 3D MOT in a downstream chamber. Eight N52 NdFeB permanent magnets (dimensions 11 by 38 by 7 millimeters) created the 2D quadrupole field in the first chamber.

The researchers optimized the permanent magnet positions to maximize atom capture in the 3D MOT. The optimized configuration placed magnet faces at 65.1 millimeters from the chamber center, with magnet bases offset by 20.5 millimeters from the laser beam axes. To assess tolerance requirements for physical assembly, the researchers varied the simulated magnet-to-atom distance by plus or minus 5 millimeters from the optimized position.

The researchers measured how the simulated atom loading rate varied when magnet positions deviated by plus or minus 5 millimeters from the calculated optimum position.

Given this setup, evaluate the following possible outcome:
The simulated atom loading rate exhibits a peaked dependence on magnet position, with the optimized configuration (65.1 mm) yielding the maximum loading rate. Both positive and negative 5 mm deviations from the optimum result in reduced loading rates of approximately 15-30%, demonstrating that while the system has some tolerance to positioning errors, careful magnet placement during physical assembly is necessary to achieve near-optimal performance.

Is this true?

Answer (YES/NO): NO